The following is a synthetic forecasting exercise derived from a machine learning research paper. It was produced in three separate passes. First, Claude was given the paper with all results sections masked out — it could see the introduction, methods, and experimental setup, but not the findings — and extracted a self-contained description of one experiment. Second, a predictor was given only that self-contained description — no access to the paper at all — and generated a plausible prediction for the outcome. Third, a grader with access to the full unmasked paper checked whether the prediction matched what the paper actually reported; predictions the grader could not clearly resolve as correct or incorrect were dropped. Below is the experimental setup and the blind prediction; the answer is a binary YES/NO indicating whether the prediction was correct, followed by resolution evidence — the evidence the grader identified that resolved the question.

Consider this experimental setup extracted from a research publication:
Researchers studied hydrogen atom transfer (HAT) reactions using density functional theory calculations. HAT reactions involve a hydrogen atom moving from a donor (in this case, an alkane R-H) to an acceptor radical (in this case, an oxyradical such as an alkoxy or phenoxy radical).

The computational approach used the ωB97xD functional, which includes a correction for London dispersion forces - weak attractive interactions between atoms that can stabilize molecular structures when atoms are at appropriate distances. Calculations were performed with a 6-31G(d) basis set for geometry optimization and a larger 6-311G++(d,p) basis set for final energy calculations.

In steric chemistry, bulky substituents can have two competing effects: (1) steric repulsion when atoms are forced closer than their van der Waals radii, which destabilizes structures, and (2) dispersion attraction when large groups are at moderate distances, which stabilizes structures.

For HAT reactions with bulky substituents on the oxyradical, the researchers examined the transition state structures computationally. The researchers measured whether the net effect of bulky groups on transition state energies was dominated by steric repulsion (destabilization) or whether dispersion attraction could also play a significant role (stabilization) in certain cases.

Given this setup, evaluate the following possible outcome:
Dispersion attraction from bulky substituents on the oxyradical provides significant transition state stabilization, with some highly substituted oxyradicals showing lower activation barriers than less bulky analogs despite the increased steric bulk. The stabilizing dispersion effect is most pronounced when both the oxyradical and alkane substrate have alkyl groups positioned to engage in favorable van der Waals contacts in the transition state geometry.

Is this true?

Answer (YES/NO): YES